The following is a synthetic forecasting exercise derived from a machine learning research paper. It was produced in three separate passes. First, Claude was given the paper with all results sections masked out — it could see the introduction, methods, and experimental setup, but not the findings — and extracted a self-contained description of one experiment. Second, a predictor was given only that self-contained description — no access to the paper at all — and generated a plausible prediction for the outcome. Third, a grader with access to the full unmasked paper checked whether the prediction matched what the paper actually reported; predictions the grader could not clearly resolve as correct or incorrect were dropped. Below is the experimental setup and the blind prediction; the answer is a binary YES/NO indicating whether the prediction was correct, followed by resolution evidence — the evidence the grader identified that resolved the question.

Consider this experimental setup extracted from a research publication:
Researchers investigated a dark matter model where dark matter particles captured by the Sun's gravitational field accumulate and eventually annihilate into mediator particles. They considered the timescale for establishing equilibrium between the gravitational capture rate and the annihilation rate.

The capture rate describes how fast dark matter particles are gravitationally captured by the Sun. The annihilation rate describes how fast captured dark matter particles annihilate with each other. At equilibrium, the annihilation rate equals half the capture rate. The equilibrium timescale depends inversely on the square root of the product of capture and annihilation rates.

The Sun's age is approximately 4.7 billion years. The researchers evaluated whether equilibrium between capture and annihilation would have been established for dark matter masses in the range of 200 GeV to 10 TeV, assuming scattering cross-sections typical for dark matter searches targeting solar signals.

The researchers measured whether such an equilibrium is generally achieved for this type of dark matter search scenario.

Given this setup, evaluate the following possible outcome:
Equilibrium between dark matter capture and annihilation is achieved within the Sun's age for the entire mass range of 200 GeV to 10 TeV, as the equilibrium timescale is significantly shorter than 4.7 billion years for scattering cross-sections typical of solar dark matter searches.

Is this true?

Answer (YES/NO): YES